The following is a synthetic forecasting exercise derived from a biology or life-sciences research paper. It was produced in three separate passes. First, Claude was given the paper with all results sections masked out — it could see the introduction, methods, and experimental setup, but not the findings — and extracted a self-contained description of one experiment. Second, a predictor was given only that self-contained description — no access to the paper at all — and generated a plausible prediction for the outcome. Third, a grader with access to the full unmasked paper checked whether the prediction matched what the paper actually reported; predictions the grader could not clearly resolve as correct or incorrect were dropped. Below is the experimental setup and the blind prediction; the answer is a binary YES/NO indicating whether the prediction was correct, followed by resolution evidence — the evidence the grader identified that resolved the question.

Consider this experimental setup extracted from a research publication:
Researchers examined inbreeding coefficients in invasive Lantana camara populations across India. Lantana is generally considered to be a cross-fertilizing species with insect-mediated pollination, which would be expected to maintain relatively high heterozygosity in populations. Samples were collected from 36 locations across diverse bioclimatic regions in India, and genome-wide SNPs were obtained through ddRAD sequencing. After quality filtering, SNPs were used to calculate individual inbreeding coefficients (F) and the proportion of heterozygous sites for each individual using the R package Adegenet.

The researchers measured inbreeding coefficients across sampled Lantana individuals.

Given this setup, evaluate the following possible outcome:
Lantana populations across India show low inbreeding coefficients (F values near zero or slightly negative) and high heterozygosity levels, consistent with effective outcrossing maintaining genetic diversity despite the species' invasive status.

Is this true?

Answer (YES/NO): NO